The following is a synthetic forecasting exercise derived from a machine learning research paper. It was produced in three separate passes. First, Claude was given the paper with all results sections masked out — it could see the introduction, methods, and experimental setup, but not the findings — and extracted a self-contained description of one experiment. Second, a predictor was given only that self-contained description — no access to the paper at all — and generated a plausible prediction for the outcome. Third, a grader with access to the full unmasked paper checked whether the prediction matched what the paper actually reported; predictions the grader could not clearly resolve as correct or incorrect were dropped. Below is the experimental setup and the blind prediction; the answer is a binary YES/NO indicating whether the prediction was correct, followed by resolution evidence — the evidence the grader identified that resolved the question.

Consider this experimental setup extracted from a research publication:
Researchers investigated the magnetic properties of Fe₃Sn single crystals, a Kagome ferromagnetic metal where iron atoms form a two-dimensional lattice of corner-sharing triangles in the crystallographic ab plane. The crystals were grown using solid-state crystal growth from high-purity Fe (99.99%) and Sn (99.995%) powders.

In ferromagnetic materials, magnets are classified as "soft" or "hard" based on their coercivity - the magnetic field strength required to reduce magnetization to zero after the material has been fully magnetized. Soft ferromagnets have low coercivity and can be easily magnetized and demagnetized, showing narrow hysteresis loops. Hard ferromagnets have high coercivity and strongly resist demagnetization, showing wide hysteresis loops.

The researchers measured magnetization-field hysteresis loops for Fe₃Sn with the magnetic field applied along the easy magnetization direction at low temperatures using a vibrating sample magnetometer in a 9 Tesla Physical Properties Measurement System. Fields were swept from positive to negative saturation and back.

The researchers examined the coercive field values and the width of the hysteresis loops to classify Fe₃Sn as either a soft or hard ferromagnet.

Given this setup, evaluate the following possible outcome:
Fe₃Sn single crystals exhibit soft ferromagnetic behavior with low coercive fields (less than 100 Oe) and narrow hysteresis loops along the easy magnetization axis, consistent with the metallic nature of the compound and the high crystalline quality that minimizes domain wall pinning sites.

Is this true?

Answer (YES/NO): NO